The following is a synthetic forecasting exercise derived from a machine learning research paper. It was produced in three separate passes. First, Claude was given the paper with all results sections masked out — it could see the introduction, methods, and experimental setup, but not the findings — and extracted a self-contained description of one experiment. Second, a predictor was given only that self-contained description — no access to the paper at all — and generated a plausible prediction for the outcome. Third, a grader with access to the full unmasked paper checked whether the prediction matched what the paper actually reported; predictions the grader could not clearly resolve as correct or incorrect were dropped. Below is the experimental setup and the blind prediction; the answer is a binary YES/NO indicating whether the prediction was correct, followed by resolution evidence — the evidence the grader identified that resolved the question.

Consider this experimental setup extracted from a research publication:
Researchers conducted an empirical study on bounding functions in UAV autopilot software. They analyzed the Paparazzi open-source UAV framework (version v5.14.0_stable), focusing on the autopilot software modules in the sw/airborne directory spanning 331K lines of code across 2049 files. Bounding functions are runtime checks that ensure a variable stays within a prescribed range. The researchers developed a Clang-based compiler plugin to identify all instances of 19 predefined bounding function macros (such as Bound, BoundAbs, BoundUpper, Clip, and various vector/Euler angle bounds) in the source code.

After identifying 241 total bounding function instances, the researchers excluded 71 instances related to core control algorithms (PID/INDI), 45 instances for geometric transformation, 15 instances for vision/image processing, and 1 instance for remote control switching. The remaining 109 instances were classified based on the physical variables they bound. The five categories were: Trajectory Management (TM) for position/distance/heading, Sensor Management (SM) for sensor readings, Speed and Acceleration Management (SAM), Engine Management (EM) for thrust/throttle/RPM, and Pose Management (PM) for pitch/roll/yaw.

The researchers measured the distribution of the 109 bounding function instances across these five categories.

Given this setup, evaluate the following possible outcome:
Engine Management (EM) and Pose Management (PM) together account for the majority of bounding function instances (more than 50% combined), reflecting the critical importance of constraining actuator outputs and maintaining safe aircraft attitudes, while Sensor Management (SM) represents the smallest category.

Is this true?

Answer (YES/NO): YES